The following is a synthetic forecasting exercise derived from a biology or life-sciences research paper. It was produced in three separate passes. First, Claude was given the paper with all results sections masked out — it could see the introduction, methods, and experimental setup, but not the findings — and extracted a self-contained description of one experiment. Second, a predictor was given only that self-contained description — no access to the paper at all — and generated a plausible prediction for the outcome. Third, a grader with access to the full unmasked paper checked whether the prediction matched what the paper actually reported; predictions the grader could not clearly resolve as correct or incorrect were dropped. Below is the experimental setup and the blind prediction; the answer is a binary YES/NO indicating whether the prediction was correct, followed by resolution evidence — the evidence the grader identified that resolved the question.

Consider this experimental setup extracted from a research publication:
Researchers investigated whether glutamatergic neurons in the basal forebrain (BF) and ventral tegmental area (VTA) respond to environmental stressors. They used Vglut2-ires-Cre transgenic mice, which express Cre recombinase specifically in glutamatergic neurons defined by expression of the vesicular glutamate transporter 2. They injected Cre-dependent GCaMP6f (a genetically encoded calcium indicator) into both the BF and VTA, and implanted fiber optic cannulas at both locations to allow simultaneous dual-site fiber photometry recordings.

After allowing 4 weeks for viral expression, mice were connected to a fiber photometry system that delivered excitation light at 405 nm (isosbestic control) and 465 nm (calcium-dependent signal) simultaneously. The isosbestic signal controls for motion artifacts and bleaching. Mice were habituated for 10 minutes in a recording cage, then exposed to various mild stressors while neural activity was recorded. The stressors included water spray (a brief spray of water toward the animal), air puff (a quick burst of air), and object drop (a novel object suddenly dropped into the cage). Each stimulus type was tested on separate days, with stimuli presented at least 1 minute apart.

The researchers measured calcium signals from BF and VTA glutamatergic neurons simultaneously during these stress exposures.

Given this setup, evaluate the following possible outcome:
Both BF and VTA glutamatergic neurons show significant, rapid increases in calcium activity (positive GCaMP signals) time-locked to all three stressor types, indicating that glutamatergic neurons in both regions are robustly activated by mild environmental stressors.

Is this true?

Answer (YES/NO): YES